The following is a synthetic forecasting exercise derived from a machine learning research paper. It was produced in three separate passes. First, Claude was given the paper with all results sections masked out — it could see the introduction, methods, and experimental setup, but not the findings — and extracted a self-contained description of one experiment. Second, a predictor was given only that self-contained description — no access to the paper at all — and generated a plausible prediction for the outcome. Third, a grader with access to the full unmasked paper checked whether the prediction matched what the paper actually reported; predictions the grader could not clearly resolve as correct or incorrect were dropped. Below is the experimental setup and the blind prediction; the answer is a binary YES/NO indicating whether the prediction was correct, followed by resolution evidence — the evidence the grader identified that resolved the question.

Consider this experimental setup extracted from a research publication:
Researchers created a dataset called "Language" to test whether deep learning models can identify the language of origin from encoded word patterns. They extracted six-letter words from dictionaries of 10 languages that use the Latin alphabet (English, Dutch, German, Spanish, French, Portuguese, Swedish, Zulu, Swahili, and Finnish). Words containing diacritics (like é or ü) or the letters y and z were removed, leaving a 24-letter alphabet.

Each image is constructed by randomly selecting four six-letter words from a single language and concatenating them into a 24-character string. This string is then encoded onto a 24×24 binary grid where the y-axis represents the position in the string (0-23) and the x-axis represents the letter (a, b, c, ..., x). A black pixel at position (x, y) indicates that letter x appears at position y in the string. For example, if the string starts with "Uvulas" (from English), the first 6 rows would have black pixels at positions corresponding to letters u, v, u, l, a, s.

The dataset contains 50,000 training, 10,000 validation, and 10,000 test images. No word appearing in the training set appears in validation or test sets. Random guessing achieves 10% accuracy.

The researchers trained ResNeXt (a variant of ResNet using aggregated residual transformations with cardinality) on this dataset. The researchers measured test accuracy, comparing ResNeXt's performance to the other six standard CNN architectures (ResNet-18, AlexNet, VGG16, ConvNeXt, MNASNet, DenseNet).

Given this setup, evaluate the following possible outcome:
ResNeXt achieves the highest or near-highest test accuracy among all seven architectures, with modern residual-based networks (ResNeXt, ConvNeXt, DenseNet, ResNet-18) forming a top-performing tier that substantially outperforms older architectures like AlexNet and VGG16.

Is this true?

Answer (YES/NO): NO